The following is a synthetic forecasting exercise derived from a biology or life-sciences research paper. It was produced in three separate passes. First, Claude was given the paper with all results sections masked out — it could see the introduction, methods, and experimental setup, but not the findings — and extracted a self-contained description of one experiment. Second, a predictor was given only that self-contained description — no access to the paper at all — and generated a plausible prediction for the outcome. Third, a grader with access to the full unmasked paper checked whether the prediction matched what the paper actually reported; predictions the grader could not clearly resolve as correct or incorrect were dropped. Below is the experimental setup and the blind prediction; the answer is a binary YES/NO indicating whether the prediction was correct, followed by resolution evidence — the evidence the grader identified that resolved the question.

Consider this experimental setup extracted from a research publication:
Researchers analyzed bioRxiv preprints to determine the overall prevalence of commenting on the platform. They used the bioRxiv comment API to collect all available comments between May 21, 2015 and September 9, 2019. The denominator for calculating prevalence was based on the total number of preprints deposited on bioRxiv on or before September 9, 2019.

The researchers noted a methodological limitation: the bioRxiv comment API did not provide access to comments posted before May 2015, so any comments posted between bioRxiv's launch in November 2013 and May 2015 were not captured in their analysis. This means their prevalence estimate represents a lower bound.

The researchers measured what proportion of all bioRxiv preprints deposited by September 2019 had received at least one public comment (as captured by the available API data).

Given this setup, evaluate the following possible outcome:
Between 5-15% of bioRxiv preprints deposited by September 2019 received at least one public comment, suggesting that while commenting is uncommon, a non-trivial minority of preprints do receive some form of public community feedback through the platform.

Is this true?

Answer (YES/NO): YES